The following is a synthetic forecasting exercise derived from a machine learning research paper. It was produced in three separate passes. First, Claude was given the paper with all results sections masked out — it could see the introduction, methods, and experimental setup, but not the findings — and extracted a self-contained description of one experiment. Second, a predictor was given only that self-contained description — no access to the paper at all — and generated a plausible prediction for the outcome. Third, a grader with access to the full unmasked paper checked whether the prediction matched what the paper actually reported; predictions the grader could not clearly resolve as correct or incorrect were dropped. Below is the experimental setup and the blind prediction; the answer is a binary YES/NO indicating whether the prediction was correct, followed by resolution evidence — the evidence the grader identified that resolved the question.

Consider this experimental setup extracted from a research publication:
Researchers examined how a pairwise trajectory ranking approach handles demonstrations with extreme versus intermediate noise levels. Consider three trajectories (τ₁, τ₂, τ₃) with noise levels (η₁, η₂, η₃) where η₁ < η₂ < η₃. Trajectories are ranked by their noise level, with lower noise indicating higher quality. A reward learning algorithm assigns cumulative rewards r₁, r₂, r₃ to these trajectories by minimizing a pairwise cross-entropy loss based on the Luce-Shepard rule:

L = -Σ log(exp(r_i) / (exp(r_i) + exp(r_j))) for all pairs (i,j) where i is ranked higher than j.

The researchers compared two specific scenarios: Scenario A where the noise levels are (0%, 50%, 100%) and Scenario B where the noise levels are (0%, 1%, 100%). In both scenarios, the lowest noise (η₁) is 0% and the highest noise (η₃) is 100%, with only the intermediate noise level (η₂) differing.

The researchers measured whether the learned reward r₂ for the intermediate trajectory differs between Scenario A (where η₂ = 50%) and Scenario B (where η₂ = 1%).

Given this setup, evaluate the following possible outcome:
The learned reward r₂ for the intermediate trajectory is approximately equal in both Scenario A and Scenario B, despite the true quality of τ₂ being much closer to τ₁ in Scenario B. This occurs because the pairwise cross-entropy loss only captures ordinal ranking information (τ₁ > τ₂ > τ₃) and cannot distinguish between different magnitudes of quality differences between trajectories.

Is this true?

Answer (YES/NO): YES